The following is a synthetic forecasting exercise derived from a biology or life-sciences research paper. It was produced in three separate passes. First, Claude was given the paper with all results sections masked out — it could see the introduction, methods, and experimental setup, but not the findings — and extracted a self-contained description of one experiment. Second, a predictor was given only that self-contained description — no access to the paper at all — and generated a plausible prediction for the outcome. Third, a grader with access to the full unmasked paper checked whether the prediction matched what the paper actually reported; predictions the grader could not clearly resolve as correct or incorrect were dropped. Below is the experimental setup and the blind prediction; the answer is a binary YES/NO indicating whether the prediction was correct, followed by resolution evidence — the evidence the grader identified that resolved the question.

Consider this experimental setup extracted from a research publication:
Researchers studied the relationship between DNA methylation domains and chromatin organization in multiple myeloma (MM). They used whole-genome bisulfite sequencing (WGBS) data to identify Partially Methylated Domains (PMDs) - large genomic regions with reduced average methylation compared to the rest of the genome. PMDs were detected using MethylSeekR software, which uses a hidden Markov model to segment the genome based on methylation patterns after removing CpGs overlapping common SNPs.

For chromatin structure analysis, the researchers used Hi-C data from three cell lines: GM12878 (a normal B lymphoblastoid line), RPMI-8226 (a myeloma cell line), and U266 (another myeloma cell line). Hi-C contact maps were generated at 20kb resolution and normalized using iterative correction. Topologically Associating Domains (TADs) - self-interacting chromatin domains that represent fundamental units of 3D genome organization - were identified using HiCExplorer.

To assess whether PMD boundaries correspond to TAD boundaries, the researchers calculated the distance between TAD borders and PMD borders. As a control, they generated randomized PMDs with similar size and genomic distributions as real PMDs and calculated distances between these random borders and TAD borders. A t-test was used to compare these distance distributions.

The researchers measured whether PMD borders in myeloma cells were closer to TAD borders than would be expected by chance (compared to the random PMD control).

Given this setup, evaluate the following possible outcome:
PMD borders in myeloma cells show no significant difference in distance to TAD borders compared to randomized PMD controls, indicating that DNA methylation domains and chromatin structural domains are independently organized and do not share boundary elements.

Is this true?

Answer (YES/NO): NO